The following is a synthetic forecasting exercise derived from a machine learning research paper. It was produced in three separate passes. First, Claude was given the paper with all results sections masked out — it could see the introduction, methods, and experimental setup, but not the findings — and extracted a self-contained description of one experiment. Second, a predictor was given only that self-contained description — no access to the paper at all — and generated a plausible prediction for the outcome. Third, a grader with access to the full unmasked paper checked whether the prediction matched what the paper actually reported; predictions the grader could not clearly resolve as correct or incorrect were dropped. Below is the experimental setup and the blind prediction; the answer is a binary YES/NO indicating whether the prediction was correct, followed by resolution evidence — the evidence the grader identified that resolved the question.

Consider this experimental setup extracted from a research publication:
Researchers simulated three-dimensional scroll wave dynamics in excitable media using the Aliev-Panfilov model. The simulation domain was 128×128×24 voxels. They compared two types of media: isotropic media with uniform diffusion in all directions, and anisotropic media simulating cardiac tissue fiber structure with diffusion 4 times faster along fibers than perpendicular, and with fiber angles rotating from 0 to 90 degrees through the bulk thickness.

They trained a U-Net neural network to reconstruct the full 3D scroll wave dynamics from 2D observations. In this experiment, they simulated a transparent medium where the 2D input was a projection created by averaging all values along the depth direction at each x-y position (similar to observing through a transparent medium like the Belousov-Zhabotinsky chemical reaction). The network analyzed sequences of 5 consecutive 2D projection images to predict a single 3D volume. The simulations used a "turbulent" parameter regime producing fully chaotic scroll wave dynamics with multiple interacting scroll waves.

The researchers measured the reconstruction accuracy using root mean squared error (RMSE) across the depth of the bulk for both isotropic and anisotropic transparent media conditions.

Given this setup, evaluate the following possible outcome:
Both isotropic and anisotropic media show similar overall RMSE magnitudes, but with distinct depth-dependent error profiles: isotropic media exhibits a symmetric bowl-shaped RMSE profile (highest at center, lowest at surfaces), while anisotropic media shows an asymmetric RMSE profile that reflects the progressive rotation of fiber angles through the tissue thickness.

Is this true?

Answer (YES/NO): NO